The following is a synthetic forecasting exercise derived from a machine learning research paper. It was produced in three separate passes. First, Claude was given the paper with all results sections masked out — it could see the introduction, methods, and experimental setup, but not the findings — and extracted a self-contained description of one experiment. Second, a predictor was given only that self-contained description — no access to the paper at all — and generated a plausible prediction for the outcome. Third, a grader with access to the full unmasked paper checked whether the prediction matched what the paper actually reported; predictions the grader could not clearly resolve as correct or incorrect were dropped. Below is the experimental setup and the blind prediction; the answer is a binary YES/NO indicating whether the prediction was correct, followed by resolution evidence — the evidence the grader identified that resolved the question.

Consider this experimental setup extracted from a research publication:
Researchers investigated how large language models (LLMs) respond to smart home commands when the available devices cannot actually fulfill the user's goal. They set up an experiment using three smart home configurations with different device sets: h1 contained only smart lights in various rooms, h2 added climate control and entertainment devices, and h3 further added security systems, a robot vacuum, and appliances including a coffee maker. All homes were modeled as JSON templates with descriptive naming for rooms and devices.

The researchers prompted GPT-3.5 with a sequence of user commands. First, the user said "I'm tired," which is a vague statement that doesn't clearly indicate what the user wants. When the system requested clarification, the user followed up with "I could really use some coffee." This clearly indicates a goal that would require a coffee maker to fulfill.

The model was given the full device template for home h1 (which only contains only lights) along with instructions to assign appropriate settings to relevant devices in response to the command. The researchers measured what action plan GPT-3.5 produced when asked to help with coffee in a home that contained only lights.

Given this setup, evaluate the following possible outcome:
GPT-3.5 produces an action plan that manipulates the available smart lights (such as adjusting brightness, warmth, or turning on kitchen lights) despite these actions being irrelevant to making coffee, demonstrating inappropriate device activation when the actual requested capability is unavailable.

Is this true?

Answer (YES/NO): YES